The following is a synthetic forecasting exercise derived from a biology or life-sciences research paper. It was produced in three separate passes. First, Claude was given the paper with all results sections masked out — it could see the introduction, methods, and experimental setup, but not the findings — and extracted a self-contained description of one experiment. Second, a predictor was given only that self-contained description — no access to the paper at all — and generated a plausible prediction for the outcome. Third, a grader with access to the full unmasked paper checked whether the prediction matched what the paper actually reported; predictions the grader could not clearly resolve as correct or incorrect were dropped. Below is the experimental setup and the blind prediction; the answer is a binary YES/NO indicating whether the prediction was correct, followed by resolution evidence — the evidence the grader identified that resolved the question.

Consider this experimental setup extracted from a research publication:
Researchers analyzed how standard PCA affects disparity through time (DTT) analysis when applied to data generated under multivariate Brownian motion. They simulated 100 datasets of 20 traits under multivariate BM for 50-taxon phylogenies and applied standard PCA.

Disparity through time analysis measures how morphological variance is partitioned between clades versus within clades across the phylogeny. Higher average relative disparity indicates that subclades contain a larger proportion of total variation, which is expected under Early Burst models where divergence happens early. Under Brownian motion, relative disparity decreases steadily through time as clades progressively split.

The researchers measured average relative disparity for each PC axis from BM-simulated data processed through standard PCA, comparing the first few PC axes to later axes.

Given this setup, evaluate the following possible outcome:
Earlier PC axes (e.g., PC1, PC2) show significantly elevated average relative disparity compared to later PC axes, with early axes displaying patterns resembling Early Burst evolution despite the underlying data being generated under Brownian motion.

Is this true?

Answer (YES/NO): YES